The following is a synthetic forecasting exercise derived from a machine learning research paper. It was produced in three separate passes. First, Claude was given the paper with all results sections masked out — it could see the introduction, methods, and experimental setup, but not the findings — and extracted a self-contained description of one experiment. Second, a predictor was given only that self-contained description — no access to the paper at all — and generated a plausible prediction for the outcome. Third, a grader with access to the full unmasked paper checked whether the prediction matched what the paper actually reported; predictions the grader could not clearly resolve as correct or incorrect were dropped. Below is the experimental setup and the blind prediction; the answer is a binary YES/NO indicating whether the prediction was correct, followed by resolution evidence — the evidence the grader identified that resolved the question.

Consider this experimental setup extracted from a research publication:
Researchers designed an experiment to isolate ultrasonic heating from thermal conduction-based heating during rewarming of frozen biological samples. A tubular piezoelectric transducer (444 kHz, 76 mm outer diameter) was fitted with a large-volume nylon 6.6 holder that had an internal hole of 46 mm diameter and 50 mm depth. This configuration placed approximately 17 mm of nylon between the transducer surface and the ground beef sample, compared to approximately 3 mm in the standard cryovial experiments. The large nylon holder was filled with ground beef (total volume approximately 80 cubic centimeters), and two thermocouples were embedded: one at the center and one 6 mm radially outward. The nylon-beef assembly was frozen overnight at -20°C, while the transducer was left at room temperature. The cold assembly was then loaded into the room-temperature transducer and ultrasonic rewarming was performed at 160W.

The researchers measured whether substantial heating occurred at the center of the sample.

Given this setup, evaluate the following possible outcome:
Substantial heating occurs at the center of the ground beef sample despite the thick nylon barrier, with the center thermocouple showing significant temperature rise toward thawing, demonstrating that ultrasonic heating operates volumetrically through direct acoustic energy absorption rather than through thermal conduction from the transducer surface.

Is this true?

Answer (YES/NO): YES